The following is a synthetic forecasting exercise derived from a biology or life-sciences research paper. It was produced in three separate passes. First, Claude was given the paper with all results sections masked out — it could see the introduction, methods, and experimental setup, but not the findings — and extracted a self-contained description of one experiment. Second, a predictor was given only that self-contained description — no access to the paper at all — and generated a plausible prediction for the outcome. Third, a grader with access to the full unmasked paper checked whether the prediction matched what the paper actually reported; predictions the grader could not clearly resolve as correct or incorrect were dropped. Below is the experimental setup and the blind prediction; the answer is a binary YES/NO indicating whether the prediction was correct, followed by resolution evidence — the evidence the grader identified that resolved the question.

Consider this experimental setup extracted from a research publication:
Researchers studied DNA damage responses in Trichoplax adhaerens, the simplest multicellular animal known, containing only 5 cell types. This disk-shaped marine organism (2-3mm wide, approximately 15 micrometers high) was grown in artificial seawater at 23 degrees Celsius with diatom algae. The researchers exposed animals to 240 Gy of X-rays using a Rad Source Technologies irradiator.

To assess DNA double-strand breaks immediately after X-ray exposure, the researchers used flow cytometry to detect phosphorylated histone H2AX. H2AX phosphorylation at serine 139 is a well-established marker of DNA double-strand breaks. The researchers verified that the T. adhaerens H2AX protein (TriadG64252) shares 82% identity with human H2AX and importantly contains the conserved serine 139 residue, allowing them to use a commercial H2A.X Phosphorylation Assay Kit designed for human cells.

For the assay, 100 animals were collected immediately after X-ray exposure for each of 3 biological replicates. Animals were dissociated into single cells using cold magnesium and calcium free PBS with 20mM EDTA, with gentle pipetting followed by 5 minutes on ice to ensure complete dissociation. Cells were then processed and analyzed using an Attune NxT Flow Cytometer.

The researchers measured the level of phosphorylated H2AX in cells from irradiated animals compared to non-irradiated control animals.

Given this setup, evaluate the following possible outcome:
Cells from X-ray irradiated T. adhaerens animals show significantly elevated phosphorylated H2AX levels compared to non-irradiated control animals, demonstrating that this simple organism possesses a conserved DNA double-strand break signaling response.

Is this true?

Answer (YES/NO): NO